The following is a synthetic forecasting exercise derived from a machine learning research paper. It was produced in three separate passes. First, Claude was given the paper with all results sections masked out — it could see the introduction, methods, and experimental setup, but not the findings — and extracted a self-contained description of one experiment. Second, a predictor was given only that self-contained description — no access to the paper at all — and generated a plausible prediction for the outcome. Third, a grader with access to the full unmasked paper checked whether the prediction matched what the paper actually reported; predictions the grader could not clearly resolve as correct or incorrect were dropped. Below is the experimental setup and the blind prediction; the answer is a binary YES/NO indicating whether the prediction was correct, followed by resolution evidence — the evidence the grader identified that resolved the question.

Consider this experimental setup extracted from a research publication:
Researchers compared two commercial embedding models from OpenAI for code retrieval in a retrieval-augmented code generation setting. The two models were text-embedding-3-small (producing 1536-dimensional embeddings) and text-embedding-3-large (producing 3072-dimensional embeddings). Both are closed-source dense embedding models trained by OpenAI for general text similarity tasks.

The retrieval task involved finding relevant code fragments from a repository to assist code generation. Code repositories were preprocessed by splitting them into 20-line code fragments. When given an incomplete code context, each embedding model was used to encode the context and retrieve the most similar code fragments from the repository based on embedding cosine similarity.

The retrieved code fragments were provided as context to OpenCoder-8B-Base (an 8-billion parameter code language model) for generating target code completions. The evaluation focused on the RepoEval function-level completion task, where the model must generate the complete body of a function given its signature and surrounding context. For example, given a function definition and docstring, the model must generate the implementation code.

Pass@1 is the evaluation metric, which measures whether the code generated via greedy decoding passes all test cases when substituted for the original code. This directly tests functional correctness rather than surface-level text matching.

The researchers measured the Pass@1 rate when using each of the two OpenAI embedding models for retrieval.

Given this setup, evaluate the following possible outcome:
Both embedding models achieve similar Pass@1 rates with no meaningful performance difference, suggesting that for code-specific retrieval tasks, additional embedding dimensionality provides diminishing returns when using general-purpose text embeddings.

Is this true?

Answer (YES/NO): NO